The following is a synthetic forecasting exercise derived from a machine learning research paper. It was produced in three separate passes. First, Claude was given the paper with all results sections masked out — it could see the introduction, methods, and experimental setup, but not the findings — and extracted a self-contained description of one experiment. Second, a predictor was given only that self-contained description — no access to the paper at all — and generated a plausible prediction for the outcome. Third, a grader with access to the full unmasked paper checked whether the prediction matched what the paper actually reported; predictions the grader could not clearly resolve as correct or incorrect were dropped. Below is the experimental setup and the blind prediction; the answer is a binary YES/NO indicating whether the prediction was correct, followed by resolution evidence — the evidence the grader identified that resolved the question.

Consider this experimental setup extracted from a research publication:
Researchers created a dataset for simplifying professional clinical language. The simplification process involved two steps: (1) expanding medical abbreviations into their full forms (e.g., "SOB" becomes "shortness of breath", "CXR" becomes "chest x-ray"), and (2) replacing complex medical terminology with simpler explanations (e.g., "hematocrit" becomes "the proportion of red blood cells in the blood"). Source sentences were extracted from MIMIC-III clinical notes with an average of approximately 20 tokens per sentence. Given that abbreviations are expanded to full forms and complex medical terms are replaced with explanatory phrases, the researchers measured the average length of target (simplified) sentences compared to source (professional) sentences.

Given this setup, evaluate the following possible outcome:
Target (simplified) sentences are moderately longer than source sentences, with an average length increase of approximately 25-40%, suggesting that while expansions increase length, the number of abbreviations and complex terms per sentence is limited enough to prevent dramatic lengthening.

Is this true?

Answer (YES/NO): NO